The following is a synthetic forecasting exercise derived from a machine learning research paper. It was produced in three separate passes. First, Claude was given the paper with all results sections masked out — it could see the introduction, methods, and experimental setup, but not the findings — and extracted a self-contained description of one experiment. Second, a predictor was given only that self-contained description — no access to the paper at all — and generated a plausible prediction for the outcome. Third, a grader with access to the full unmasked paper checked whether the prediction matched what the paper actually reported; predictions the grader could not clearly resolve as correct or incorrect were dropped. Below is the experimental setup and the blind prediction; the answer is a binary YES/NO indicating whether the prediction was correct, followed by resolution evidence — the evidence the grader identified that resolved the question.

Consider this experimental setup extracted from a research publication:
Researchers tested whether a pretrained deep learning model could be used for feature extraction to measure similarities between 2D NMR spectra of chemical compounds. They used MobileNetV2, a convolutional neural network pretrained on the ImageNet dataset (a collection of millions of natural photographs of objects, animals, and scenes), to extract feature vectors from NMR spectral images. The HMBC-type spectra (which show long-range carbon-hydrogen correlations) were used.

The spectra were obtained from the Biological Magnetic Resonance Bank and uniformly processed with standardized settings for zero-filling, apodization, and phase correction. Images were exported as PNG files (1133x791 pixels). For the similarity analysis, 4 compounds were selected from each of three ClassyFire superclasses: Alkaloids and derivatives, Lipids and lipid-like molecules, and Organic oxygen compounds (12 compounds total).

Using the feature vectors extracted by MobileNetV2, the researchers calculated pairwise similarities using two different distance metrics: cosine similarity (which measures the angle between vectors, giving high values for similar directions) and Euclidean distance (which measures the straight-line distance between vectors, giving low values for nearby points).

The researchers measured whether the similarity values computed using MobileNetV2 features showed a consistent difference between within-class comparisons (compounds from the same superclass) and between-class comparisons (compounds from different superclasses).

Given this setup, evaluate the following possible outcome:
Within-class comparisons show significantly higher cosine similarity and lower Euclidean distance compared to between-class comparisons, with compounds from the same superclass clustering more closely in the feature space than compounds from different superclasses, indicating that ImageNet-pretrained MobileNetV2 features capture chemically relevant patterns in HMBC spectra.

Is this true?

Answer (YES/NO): NO